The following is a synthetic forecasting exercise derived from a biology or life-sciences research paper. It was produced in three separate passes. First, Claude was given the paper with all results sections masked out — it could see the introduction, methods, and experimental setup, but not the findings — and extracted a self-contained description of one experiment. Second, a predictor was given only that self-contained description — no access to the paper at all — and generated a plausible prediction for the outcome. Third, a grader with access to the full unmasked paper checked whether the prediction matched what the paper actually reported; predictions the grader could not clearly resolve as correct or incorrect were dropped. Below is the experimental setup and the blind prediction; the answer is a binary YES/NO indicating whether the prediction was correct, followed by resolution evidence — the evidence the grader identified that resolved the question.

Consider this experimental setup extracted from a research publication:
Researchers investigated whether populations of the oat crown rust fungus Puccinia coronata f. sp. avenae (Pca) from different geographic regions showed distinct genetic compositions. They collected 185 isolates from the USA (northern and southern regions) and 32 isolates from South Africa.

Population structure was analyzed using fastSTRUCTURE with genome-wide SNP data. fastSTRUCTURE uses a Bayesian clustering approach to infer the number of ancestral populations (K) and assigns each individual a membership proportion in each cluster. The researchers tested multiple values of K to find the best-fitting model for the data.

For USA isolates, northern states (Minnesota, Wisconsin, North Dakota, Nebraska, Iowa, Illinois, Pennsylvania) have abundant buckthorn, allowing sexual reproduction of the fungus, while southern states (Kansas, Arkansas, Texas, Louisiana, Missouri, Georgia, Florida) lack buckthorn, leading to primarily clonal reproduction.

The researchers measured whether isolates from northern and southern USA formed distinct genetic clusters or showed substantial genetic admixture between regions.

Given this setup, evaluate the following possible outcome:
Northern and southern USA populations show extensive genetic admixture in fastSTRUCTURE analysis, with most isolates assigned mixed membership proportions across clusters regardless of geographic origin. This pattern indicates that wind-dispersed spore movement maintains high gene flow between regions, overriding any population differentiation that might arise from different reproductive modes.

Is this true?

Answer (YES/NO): NO